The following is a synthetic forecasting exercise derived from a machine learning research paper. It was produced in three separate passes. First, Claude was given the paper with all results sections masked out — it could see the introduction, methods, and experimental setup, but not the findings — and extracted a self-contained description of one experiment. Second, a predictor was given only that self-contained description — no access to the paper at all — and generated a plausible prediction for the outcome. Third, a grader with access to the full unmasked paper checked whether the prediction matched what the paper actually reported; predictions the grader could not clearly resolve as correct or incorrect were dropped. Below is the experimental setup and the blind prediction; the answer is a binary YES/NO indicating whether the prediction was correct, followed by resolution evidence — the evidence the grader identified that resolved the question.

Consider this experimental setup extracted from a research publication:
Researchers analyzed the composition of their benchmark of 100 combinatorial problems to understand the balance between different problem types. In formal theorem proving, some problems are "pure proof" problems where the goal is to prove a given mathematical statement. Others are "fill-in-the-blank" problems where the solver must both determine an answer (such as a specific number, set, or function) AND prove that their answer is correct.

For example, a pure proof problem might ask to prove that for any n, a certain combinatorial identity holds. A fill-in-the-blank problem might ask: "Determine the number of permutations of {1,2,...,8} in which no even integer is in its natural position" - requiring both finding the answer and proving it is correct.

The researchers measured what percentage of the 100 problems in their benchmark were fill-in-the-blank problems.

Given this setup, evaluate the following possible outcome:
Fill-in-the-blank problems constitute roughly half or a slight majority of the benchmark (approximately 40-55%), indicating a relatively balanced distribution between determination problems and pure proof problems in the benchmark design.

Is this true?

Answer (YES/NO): YES